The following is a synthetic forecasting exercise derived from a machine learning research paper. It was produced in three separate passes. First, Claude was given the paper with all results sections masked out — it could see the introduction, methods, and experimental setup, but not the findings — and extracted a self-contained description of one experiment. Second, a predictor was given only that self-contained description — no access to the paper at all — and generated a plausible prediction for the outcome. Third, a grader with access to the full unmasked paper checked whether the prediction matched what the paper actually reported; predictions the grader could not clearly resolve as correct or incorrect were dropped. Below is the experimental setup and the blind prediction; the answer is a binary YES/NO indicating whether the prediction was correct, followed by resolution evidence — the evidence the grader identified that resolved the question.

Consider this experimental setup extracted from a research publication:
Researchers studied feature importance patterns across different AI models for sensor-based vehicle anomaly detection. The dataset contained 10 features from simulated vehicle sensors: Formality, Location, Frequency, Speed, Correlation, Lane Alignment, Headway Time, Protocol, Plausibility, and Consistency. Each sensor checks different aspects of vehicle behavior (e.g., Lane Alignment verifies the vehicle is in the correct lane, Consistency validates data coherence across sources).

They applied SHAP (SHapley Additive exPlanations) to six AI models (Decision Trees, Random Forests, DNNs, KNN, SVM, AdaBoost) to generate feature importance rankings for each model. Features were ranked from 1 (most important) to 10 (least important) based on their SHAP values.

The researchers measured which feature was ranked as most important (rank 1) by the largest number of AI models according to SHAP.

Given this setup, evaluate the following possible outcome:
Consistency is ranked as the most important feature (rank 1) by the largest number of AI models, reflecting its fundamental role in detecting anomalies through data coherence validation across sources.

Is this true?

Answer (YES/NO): NO